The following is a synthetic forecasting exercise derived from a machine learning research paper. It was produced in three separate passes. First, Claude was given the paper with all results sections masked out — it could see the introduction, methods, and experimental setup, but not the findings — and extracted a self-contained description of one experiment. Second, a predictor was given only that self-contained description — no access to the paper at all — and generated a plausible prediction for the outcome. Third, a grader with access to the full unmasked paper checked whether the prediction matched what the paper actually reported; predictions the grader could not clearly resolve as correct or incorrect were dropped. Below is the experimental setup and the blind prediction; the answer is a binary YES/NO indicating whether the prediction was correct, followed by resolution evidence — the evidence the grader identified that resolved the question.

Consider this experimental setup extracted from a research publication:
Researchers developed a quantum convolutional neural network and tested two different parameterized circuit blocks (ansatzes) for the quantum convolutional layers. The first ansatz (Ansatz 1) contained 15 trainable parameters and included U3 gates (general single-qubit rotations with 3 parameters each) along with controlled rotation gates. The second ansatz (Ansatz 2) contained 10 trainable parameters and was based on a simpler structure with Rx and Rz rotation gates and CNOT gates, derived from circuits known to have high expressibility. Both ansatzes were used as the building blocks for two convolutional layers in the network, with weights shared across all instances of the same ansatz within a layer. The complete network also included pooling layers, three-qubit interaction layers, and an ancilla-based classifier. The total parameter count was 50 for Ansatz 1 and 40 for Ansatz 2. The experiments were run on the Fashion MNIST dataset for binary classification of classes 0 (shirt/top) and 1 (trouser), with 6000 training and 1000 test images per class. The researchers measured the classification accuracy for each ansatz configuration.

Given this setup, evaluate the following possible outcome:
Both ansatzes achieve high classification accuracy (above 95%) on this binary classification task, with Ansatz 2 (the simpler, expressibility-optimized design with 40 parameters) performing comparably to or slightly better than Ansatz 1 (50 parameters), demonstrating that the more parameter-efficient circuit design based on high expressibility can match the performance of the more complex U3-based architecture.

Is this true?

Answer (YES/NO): NO